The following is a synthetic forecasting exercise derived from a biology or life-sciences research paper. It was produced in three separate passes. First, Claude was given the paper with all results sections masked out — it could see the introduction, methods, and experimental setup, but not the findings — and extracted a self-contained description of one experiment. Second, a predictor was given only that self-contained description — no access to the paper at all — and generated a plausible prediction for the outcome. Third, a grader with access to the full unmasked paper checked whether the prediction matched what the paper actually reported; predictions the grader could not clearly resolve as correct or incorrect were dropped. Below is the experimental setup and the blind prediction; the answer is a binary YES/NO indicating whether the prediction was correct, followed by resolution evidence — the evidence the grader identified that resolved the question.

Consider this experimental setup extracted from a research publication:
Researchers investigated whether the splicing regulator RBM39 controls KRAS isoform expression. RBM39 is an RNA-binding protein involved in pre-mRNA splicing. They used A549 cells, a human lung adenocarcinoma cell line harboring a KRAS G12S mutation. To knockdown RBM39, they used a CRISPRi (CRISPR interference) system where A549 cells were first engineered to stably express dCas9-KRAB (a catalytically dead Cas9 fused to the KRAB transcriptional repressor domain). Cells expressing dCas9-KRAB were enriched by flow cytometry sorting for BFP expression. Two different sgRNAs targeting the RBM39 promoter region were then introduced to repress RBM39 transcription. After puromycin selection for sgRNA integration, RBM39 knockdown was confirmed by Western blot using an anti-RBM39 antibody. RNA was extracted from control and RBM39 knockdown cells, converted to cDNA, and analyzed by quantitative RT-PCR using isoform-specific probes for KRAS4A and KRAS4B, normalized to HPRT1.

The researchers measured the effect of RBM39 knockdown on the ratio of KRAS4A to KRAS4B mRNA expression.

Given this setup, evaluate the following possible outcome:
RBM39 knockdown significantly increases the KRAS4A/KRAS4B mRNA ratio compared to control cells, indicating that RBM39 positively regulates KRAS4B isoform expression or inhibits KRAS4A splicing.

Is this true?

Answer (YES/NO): NO